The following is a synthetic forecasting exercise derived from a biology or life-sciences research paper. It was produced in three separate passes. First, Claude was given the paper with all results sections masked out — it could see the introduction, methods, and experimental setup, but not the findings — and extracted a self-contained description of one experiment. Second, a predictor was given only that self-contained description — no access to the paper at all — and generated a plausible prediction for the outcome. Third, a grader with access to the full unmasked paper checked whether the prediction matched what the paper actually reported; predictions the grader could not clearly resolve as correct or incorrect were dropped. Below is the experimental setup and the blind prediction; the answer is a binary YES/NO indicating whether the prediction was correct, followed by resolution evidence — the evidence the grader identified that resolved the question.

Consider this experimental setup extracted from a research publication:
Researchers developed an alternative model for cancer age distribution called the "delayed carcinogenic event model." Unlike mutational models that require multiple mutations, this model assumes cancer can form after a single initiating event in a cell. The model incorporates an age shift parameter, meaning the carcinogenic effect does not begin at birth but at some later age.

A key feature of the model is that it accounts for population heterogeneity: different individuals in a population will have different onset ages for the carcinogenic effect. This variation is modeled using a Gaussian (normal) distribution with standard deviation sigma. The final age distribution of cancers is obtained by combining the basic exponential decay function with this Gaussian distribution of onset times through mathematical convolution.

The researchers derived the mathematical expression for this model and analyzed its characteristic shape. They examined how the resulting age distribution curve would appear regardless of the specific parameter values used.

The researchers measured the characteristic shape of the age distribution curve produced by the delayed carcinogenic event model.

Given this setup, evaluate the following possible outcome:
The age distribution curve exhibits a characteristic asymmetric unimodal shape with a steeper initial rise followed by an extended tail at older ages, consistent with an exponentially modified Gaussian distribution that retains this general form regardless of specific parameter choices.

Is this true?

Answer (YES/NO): YES